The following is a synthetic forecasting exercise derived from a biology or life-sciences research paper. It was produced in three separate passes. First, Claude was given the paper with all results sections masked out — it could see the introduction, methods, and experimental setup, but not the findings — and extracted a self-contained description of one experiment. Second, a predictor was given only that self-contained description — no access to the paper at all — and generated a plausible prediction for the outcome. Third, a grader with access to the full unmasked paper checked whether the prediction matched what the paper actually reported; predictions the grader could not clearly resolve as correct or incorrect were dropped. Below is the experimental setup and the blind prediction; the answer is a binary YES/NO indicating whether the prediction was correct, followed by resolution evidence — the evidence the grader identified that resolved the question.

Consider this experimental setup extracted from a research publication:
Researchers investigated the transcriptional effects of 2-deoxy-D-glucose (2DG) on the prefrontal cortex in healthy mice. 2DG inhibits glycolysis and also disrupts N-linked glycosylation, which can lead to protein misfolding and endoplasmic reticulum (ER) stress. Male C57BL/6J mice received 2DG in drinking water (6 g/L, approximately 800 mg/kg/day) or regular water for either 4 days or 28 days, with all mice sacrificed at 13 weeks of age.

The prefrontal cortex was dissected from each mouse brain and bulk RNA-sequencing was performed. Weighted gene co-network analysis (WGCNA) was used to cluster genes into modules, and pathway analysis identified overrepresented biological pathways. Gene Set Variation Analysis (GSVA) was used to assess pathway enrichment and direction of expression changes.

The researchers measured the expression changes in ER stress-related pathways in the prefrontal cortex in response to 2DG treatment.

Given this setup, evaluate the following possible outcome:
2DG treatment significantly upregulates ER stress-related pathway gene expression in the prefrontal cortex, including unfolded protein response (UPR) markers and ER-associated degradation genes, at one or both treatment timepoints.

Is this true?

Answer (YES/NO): NO